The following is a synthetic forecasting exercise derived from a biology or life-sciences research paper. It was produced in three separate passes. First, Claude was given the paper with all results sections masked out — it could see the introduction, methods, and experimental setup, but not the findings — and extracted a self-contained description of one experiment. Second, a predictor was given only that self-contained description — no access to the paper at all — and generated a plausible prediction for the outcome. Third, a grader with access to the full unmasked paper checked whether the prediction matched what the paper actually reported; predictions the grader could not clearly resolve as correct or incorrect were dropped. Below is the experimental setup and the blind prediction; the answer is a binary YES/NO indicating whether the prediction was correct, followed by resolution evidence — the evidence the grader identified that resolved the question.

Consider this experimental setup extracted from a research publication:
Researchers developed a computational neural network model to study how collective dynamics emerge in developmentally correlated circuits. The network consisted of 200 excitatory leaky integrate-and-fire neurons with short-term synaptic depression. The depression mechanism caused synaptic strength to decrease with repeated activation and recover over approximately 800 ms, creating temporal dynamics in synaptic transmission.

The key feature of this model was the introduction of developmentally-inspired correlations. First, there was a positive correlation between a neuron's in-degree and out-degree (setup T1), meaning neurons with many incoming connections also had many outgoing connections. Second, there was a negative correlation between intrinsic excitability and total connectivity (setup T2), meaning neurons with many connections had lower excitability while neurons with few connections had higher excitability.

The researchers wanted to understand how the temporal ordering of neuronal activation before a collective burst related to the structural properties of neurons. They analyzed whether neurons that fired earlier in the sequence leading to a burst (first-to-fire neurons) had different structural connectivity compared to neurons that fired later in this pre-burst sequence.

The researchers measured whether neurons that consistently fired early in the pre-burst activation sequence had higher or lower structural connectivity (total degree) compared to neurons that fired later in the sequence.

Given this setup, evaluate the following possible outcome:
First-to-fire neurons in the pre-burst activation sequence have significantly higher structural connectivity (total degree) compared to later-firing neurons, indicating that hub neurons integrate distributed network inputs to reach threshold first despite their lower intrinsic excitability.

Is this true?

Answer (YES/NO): NO